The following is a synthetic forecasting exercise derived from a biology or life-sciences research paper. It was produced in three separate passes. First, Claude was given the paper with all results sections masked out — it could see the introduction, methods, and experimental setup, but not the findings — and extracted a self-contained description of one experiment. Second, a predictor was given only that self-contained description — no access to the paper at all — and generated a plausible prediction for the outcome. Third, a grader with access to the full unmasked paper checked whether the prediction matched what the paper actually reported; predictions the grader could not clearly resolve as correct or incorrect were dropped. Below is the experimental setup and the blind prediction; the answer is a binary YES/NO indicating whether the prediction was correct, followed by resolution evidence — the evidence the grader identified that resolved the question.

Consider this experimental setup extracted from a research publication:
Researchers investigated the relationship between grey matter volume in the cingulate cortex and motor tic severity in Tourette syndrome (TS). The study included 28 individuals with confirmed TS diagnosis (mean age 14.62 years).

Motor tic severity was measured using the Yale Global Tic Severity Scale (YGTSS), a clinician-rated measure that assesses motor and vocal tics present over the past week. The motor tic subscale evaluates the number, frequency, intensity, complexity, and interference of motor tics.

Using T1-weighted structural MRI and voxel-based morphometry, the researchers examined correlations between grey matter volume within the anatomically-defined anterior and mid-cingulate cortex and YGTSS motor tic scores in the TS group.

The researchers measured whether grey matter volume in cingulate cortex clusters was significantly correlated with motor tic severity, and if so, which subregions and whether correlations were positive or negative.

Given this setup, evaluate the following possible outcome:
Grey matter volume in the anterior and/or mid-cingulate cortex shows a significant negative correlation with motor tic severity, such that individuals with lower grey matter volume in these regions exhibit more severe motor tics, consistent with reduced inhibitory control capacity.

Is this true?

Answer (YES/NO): NO